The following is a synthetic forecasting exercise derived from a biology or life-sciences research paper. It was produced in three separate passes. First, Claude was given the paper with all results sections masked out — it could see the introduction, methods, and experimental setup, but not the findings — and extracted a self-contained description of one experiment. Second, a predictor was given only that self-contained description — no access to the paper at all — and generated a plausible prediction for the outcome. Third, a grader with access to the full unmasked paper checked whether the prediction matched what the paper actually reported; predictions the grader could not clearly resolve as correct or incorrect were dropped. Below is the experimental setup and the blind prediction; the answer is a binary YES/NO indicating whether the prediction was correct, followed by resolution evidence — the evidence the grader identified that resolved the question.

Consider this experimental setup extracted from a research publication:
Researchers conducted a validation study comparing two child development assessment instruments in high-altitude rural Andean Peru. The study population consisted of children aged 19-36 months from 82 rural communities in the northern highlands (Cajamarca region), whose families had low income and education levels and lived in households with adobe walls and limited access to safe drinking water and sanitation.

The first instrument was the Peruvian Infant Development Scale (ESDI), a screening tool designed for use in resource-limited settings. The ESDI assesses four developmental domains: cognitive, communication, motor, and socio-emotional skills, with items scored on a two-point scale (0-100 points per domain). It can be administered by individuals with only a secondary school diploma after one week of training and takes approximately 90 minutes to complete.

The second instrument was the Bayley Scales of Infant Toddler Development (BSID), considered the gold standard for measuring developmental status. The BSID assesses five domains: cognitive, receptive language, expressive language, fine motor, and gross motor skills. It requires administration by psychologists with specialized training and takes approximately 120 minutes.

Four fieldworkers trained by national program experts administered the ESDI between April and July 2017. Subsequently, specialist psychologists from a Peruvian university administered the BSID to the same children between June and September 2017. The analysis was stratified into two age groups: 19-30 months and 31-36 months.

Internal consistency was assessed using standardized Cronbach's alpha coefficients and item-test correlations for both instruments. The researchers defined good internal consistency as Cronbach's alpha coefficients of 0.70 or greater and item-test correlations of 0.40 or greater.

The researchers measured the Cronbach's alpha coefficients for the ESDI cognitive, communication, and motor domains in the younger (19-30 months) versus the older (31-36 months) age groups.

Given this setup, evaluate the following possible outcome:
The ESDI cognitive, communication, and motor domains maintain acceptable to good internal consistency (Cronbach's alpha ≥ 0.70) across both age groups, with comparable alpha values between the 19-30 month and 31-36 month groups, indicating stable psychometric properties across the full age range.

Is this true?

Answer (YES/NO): NO